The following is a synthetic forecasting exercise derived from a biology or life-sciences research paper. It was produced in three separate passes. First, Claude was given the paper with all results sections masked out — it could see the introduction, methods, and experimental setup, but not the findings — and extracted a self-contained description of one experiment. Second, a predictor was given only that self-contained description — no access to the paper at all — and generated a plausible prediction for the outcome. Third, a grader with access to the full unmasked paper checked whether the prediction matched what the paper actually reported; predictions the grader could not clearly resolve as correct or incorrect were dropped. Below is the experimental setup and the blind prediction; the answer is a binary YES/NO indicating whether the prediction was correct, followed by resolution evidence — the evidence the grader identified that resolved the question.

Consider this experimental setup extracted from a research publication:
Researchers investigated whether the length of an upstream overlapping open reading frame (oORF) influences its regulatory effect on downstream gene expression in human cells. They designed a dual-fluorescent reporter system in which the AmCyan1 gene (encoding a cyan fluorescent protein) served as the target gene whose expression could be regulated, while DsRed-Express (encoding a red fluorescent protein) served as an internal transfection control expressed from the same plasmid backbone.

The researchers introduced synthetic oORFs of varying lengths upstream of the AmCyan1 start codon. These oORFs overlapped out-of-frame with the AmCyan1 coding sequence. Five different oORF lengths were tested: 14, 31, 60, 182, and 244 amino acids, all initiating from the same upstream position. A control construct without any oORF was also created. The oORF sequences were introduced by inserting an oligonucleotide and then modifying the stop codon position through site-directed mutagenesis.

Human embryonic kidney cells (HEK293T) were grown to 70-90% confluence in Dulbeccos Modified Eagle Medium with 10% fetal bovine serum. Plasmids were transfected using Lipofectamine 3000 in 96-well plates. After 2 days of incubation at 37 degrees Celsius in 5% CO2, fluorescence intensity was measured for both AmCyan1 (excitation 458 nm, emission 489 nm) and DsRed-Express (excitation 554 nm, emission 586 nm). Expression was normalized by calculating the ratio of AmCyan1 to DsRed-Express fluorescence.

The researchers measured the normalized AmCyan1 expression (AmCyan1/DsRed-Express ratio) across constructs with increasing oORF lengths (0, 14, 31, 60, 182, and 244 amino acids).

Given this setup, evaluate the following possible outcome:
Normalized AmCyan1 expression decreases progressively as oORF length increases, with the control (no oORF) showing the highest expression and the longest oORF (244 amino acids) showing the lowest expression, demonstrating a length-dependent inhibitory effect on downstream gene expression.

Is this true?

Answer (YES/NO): YES